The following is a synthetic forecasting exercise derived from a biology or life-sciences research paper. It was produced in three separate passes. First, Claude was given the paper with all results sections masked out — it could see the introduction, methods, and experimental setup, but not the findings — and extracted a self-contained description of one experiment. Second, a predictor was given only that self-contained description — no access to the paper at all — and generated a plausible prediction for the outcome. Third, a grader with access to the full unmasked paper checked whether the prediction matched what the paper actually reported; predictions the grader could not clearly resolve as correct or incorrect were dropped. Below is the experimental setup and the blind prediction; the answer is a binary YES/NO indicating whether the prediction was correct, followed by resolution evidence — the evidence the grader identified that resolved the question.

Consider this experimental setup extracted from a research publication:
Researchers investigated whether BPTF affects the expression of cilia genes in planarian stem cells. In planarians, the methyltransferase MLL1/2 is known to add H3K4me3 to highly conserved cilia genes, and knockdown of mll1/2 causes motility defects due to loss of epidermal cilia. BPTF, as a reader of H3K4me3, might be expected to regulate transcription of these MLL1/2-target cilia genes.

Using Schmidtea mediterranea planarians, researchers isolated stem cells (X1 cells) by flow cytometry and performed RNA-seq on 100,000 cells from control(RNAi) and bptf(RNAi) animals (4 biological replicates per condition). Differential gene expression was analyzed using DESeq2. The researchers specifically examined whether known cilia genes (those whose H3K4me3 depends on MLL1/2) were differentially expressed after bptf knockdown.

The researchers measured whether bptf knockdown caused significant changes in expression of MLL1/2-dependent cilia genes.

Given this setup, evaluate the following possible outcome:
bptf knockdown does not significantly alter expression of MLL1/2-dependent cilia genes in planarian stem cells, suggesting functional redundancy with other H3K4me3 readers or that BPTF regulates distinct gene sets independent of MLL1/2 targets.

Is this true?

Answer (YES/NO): YES